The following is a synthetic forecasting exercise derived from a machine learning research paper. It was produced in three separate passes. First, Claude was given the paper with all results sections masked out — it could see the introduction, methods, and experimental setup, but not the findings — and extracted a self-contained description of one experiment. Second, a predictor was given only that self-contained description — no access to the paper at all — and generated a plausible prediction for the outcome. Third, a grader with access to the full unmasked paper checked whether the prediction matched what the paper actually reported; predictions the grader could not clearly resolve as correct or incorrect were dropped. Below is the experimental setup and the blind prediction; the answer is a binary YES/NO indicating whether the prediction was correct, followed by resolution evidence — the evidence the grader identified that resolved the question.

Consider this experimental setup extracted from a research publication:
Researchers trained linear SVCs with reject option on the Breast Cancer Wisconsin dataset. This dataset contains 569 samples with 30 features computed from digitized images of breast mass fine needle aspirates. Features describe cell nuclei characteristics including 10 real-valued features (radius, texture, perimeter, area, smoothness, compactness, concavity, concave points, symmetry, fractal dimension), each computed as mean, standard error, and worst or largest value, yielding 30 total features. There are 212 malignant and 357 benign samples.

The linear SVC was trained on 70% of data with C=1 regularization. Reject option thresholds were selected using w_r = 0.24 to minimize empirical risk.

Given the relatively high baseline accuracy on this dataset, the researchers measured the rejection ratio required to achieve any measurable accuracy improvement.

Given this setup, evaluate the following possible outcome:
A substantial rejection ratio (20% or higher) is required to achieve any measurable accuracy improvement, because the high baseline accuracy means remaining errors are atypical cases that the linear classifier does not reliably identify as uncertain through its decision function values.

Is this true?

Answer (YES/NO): NO